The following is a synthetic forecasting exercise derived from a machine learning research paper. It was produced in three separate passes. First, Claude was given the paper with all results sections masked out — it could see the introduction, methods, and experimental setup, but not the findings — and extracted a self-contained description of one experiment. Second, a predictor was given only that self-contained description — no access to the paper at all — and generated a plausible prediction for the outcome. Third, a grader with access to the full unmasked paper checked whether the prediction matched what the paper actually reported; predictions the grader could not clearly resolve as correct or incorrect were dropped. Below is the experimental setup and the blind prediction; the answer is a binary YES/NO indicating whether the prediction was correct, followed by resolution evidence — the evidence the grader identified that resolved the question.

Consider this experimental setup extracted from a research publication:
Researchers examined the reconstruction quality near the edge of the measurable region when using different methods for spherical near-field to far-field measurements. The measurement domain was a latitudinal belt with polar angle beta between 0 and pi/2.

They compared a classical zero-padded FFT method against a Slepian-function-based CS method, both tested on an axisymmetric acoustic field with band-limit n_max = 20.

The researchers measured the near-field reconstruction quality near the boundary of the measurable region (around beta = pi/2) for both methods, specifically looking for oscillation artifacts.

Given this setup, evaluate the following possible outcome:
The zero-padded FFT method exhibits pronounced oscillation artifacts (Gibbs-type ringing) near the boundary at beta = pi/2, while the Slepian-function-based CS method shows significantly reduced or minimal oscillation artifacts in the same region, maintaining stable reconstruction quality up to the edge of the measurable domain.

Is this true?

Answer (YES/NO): NO